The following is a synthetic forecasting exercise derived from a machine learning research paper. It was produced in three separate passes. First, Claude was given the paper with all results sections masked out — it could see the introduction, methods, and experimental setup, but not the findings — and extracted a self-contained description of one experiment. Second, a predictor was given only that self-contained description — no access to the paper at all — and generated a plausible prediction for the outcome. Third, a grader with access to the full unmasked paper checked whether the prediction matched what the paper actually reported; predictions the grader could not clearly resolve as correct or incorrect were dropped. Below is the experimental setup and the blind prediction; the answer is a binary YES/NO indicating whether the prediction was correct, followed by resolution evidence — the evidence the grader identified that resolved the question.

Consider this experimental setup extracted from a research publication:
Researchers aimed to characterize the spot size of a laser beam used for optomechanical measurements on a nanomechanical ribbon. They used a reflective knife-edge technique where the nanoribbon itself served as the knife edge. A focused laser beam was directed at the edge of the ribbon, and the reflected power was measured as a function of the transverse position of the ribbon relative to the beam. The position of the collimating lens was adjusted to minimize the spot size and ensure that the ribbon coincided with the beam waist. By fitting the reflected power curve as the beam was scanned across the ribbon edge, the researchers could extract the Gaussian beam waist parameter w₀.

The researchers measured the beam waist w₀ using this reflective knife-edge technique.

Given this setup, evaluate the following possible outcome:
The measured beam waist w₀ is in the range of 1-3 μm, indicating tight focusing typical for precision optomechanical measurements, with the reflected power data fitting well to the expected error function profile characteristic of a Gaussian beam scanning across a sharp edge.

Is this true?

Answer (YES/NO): NO